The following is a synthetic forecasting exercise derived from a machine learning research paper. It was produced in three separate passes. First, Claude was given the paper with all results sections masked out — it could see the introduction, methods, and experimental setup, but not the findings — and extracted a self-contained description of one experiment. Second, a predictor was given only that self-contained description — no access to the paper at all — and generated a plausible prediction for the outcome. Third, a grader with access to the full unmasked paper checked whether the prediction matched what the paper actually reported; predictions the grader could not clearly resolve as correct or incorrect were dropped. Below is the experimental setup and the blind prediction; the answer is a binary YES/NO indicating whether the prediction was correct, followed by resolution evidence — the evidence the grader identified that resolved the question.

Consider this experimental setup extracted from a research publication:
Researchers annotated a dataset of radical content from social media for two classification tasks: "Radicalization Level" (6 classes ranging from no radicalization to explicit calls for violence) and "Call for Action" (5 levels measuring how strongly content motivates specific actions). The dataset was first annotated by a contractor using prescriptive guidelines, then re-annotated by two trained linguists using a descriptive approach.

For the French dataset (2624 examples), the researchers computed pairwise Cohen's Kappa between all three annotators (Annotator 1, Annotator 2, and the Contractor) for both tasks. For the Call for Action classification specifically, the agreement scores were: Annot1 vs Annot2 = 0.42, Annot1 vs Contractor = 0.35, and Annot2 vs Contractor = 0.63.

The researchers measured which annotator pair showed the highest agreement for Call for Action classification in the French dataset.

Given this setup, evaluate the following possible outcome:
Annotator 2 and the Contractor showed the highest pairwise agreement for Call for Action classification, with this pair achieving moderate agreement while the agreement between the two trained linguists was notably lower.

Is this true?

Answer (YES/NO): YES